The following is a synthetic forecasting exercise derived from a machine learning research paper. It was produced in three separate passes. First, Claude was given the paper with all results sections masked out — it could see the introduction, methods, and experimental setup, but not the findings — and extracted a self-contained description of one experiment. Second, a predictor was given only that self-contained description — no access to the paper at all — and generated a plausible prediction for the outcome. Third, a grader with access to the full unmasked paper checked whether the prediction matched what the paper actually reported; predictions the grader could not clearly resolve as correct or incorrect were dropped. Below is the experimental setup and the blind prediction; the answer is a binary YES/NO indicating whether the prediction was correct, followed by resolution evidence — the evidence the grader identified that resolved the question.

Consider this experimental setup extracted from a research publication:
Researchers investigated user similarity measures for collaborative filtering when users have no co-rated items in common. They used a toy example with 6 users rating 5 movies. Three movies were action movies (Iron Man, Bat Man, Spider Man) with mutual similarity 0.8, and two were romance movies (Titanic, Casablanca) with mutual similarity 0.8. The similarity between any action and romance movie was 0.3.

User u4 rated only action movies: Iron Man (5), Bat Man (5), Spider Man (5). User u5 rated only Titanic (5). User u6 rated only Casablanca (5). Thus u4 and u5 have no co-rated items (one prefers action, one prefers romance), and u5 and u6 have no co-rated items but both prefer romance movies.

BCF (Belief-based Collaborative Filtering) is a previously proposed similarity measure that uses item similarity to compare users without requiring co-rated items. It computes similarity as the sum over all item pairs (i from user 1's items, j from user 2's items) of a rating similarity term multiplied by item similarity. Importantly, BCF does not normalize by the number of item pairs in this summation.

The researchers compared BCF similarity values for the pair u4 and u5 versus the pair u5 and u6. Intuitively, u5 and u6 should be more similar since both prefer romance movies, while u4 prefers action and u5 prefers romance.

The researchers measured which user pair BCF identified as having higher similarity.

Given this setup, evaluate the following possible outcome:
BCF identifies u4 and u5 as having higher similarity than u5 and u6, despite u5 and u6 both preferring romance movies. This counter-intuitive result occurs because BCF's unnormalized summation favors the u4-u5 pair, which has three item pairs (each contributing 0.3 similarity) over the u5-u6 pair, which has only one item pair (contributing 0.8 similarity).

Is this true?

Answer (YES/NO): YES